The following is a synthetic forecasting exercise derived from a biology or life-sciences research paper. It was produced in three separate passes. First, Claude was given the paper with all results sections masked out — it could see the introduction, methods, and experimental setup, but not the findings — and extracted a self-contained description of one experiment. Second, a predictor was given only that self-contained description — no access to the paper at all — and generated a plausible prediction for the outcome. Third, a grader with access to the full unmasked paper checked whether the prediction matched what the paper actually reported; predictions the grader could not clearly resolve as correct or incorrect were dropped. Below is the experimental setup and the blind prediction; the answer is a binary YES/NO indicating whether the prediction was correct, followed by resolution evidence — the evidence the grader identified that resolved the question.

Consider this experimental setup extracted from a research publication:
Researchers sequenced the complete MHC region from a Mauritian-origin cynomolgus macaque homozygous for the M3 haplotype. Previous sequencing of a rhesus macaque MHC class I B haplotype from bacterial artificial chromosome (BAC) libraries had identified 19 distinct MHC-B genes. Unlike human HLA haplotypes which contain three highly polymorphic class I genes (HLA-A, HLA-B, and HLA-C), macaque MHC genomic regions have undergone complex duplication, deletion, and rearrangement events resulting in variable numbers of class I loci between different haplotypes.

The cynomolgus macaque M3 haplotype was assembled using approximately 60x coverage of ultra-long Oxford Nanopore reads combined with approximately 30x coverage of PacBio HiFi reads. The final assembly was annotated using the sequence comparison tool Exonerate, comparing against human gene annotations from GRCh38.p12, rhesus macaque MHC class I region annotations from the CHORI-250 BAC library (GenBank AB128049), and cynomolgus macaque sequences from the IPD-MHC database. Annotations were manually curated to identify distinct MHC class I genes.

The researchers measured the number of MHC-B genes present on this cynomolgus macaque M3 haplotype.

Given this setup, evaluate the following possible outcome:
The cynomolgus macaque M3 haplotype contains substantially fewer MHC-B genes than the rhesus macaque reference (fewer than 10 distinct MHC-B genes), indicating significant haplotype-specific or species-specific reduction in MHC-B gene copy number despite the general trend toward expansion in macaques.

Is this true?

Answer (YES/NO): NO